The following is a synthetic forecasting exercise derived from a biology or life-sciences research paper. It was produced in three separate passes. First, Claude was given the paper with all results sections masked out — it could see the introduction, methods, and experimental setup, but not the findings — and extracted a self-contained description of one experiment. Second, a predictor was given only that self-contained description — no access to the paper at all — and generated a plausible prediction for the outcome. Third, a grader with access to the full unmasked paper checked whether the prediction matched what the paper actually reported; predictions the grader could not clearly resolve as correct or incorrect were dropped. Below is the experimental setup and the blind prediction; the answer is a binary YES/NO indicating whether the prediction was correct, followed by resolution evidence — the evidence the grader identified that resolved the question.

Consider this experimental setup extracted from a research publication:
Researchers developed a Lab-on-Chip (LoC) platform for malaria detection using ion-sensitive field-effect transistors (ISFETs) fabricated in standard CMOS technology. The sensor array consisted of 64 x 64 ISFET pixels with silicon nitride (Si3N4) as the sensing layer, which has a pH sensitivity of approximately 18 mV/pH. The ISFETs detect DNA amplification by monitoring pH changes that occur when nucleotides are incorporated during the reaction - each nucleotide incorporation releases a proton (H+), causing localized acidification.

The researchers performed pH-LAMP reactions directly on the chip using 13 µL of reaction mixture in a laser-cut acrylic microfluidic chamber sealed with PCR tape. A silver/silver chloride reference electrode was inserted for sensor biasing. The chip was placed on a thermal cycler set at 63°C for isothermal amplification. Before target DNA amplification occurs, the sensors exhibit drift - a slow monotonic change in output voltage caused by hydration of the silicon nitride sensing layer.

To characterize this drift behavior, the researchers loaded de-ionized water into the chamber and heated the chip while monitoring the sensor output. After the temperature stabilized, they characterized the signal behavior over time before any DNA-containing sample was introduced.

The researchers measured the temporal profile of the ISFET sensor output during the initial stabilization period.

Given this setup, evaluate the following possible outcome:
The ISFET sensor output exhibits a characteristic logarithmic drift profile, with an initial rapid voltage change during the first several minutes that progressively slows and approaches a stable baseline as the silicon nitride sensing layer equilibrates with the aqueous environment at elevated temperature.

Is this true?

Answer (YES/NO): NO